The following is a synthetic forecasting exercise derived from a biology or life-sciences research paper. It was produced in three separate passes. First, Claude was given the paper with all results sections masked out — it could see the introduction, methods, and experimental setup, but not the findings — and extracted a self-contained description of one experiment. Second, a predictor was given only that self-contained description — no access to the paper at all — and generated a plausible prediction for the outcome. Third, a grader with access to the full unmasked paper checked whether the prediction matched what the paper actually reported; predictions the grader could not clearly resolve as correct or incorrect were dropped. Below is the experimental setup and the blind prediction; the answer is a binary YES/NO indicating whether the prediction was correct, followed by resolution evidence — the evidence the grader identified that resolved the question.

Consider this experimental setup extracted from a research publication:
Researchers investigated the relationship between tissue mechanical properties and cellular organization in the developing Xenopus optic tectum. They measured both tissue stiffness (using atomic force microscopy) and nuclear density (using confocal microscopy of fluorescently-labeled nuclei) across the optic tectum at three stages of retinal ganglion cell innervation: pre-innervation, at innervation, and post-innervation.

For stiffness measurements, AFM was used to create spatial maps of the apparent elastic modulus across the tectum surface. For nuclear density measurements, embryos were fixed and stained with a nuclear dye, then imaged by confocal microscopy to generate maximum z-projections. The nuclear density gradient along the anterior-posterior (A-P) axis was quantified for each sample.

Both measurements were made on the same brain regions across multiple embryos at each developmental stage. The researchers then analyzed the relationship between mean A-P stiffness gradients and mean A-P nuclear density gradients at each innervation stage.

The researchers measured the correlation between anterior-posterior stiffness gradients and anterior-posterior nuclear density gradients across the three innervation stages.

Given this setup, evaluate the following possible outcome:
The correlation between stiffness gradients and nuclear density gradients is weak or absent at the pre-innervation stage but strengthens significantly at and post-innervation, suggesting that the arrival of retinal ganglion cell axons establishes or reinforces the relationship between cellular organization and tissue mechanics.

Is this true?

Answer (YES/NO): NO